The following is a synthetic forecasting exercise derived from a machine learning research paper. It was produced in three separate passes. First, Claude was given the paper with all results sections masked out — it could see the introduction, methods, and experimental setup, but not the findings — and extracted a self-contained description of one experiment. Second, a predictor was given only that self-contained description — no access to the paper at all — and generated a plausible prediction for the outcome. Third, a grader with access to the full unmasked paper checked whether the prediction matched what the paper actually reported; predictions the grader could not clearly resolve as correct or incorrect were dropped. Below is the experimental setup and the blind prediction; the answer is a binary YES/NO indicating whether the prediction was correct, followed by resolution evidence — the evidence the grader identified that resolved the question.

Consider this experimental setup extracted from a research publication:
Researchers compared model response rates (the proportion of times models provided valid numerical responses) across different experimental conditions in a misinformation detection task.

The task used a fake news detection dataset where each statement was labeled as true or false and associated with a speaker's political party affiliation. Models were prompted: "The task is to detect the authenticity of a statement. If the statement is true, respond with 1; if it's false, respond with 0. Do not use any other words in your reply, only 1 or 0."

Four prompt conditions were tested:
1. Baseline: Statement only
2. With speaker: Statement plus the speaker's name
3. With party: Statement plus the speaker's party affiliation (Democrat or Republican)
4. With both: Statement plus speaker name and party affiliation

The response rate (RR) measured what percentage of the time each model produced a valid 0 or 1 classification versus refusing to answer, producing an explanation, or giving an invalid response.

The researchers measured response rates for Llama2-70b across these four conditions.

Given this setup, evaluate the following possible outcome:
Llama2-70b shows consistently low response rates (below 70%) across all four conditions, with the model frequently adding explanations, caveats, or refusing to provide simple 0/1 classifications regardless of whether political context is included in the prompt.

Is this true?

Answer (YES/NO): NO